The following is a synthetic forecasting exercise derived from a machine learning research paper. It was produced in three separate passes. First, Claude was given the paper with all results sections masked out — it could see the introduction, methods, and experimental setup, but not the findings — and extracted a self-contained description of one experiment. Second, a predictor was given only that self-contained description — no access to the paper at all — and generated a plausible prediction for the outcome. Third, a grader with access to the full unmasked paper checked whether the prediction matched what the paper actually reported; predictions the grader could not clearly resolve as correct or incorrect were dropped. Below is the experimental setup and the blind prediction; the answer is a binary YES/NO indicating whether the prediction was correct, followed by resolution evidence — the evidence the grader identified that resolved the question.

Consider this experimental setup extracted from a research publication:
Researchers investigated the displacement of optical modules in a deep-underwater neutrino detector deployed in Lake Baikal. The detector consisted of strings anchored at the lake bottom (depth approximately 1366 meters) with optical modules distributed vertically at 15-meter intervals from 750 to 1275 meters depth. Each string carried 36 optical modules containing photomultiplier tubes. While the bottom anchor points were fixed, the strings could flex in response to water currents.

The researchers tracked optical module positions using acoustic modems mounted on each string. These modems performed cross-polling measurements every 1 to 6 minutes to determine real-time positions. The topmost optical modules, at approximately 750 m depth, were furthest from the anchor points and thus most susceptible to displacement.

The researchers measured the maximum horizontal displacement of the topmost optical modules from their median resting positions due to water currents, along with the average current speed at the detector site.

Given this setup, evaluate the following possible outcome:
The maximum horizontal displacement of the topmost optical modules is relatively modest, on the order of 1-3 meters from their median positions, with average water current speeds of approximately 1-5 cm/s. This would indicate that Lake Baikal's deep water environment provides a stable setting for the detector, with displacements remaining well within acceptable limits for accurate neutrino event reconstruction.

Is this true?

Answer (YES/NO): NO